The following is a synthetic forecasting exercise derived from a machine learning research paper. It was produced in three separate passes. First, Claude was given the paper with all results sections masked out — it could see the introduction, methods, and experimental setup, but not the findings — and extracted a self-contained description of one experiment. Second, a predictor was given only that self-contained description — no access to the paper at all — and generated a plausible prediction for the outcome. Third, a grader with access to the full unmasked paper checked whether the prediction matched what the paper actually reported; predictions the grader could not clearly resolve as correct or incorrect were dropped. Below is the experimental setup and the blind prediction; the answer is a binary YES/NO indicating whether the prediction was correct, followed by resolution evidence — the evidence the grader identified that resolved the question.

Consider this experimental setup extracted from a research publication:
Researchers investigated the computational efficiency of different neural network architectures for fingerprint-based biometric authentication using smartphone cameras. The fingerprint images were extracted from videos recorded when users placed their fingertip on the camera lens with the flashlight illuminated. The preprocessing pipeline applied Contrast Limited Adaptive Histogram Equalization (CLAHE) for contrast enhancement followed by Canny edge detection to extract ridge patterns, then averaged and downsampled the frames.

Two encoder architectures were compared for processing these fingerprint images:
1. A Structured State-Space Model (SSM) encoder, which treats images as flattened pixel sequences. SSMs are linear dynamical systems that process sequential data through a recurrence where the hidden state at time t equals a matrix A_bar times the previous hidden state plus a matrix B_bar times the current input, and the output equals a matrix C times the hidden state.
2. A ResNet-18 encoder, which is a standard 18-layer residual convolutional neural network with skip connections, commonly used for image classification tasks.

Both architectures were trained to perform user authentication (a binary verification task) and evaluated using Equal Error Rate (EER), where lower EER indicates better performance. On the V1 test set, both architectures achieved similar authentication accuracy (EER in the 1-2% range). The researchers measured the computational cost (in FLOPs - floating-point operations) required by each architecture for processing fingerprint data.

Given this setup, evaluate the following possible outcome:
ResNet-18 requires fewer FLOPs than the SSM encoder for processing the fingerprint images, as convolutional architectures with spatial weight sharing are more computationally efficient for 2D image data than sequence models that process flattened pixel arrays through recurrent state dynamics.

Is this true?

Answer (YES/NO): NO